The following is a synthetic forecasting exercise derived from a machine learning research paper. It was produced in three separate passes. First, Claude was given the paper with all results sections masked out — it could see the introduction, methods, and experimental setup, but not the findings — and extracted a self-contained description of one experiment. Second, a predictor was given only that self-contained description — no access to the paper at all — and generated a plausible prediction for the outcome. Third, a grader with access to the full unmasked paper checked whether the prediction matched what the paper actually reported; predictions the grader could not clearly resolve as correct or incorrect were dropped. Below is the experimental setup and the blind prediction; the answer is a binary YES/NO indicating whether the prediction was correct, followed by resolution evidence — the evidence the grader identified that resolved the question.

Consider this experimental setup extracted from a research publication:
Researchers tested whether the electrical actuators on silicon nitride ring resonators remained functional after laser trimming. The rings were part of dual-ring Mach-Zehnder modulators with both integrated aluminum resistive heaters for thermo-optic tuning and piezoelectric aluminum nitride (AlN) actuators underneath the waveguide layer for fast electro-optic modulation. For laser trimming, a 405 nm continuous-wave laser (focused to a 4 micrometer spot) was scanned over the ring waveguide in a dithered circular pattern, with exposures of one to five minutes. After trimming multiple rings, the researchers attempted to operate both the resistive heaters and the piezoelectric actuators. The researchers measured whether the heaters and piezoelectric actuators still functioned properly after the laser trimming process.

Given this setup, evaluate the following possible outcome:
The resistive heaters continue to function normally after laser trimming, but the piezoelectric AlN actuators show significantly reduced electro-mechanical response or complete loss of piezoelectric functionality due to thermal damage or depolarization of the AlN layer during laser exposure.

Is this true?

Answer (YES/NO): NO